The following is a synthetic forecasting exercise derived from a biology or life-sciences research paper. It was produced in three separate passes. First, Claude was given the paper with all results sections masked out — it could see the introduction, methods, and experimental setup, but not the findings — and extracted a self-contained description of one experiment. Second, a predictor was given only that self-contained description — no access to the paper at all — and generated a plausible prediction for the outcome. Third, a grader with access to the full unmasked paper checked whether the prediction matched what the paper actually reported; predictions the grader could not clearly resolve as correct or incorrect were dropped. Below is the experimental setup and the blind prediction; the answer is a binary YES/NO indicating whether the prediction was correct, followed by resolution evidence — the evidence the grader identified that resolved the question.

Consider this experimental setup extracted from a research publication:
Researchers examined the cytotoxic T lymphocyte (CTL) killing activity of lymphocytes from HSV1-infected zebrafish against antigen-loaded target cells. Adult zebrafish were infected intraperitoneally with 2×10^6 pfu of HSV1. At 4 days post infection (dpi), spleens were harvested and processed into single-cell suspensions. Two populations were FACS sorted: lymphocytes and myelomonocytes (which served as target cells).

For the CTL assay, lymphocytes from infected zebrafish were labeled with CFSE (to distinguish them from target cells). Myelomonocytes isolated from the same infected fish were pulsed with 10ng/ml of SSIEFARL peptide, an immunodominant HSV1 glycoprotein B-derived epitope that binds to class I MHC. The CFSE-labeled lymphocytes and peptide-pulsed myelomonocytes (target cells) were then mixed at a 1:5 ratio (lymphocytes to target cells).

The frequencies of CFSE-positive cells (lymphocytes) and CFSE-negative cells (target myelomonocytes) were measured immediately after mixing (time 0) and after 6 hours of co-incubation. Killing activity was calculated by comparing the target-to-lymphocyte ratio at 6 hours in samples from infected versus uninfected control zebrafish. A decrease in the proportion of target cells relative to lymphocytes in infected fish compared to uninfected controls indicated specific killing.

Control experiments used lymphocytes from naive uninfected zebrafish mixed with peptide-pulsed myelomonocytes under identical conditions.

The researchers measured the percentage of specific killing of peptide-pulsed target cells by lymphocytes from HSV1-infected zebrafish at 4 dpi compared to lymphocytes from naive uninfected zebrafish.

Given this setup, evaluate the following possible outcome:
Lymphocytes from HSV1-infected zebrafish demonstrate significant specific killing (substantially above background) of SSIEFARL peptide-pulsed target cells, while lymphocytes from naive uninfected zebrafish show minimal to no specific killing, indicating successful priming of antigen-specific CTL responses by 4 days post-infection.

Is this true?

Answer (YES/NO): NO